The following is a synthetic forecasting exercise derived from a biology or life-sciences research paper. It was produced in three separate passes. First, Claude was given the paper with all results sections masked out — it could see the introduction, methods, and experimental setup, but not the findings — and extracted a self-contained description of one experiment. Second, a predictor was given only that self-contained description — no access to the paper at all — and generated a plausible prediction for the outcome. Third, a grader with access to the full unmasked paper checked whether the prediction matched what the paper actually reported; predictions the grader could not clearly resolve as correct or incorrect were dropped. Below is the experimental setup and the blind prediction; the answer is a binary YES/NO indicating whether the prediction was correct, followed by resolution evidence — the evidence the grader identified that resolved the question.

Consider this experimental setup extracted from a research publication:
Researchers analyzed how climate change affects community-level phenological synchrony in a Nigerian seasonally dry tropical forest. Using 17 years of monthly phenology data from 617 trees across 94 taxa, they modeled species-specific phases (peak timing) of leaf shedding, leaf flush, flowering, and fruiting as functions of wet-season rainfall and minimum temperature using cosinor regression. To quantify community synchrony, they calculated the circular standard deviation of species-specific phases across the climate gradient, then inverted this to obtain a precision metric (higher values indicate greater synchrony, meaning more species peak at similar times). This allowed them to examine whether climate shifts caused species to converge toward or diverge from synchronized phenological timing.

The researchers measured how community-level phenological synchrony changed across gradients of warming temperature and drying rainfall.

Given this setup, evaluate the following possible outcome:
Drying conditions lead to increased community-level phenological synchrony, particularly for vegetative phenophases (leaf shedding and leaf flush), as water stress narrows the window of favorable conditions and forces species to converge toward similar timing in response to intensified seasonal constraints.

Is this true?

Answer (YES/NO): NO